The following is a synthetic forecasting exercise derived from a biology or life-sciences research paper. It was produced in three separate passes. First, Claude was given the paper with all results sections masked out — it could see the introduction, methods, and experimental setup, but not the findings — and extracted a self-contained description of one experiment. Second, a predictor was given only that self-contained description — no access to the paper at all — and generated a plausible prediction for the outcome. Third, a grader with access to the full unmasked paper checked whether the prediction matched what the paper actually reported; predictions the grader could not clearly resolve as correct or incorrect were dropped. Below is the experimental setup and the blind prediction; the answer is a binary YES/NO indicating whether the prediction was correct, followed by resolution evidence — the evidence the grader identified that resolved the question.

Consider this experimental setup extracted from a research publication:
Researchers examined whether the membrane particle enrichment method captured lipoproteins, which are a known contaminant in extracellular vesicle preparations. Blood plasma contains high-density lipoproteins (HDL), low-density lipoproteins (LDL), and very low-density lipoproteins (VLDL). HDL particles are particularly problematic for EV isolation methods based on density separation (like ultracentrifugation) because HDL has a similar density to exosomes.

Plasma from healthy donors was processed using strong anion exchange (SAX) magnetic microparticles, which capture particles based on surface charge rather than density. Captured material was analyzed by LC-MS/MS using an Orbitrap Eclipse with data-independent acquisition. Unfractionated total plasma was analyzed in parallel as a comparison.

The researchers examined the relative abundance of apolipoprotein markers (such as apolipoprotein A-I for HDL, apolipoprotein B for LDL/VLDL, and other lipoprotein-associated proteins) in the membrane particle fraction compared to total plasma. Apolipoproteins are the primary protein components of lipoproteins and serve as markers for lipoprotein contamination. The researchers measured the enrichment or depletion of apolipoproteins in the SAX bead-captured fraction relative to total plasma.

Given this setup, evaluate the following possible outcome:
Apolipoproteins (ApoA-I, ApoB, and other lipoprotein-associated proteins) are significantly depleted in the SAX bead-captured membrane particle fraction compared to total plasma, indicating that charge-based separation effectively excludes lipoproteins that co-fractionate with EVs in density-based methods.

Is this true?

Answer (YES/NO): YES